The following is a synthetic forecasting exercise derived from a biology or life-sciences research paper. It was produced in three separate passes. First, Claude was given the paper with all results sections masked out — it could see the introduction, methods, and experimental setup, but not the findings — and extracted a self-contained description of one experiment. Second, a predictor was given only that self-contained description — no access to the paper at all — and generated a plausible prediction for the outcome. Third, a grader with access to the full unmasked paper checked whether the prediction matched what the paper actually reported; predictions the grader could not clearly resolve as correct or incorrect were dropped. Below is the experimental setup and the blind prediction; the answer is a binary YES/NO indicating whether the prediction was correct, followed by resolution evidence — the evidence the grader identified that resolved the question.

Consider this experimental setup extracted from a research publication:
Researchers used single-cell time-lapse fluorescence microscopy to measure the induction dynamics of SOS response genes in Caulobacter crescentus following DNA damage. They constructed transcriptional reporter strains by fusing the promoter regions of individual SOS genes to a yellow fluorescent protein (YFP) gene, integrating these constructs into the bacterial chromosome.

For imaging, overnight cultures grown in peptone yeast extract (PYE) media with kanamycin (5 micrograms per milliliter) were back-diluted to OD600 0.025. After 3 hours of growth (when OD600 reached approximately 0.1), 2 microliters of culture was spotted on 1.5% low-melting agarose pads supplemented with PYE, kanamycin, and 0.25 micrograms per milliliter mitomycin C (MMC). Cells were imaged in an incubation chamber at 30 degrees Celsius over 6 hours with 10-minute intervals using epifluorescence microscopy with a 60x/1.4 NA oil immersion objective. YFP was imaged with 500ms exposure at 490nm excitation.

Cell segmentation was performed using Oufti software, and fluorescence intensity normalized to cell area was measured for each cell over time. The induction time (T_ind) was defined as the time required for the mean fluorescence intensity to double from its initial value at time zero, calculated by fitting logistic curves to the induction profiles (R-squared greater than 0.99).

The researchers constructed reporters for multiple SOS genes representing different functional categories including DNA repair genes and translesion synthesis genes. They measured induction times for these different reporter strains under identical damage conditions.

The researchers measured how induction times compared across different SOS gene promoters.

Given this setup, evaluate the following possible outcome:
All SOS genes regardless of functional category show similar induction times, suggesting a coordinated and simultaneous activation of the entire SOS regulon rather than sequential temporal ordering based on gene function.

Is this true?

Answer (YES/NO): NO